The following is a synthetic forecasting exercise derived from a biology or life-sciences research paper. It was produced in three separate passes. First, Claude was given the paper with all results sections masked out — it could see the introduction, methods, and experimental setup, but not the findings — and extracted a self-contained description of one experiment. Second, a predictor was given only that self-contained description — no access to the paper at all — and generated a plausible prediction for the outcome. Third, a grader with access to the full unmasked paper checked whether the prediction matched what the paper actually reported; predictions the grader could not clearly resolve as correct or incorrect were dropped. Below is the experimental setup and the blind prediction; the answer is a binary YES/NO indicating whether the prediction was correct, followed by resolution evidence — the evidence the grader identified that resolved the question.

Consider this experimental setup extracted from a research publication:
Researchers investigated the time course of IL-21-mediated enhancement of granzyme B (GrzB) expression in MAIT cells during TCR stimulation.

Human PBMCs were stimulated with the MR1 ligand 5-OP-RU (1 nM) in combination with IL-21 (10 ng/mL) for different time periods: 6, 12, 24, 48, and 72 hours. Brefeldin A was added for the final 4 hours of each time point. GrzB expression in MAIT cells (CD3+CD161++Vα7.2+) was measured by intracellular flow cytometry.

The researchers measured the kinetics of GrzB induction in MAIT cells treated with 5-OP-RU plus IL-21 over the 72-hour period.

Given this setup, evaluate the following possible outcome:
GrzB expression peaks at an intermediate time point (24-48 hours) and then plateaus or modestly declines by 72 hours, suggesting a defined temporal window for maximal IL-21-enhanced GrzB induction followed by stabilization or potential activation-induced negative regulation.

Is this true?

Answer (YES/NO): YES